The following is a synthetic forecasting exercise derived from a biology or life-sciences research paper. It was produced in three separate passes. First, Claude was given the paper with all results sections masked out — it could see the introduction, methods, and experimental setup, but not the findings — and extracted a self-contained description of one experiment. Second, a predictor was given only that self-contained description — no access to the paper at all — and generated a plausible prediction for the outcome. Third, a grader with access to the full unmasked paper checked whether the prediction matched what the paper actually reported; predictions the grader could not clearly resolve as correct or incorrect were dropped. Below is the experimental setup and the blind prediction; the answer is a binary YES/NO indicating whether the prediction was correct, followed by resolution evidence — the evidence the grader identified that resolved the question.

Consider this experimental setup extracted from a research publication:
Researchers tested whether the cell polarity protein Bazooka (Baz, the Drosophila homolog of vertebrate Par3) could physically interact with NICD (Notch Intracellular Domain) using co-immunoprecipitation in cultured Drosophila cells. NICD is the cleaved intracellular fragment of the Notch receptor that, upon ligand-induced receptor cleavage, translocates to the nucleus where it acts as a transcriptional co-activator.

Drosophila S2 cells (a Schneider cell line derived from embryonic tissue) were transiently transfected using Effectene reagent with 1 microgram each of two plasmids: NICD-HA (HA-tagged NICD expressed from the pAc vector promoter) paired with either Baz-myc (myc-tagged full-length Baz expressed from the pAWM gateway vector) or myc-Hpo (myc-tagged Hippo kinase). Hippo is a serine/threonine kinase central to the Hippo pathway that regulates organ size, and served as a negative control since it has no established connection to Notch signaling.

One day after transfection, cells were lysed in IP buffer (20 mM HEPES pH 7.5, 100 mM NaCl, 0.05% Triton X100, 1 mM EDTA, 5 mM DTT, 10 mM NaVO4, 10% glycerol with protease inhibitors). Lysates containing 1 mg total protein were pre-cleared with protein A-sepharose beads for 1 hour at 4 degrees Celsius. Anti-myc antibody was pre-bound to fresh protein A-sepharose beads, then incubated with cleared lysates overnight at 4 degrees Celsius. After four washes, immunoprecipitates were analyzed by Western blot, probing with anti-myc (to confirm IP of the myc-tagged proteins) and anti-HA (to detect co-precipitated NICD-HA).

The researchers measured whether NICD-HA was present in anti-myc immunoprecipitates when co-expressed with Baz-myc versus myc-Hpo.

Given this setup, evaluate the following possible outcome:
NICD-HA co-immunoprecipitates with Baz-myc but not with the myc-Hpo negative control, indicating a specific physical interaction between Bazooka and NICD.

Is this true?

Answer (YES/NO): YES